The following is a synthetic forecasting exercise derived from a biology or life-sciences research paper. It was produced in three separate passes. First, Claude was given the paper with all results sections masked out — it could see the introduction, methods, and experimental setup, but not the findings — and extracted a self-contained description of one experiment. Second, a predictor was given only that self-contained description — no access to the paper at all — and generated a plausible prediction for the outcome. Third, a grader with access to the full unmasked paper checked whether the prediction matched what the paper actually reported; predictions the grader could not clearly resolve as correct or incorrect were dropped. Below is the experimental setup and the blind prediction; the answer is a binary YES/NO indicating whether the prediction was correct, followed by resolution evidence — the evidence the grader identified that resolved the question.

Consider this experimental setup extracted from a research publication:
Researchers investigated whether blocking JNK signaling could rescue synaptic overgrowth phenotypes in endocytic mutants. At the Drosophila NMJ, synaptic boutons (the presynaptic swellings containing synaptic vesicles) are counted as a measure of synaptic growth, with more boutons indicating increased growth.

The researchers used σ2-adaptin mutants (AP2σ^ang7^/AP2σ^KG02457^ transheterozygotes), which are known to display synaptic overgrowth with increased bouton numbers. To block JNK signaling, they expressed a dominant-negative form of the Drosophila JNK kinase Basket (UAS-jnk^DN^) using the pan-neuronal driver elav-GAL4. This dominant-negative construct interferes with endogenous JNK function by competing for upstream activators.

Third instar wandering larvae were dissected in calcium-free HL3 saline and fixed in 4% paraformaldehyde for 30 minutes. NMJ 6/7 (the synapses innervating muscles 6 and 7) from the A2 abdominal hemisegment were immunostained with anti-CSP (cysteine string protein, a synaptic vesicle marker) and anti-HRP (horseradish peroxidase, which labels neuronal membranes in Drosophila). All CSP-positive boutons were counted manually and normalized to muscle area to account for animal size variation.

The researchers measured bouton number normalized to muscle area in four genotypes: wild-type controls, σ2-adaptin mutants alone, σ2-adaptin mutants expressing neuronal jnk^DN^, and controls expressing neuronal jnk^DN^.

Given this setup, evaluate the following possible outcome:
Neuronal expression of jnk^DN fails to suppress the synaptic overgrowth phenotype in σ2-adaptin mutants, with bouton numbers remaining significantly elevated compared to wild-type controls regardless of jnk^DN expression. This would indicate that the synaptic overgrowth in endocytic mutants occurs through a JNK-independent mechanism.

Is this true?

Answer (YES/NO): NO